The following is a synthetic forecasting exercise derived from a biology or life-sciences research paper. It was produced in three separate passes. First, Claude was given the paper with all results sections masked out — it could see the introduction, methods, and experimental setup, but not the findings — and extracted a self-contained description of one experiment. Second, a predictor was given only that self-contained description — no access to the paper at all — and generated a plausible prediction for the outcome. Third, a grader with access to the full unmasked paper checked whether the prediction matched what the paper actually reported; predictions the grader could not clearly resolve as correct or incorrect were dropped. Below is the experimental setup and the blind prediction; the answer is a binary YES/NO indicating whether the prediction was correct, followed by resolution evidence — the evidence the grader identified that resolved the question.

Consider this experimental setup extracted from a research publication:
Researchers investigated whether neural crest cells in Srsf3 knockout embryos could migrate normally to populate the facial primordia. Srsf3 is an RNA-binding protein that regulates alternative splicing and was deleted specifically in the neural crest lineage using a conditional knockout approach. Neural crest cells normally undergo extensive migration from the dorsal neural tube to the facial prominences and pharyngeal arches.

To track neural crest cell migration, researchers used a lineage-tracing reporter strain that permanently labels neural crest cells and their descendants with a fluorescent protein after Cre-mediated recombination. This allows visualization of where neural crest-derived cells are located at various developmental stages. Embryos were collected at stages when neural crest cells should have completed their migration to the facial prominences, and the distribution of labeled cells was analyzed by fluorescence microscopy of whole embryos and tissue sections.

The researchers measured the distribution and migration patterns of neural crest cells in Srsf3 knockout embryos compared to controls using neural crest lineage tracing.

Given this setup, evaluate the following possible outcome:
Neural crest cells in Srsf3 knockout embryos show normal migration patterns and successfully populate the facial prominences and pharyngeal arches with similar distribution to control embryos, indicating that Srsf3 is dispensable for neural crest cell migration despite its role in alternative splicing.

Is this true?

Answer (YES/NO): NO